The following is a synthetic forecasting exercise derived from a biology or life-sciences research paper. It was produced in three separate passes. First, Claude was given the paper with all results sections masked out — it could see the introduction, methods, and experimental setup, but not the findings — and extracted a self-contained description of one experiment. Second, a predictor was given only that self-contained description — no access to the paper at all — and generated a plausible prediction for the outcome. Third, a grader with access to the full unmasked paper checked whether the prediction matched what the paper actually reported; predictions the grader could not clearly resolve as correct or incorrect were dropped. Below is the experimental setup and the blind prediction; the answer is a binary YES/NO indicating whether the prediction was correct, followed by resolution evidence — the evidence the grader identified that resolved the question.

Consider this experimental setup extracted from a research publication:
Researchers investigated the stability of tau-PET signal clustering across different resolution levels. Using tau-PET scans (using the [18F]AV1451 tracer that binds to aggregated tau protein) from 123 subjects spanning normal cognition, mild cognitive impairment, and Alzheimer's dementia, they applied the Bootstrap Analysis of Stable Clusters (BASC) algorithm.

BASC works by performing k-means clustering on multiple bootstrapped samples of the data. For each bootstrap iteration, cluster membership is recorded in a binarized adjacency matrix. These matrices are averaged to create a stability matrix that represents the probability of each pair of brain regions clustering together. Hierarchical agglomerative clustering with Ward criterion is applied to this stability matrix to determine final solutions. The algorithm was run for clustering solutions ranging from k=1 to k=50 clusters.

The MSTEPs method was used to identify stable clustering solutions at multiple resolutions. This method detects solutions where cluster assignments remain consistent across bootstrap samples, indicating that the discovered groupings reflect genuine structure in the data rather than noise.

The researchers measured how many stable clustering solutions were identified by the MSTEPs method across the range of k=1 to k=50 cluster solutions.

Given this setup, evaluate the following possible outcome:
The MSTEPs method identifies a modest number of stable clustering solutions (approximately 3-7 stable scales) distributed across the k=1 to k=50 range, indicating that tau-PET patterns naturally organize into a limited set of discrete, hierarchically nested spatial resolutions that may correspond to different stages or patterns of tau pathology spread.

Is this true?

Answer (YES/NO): YES